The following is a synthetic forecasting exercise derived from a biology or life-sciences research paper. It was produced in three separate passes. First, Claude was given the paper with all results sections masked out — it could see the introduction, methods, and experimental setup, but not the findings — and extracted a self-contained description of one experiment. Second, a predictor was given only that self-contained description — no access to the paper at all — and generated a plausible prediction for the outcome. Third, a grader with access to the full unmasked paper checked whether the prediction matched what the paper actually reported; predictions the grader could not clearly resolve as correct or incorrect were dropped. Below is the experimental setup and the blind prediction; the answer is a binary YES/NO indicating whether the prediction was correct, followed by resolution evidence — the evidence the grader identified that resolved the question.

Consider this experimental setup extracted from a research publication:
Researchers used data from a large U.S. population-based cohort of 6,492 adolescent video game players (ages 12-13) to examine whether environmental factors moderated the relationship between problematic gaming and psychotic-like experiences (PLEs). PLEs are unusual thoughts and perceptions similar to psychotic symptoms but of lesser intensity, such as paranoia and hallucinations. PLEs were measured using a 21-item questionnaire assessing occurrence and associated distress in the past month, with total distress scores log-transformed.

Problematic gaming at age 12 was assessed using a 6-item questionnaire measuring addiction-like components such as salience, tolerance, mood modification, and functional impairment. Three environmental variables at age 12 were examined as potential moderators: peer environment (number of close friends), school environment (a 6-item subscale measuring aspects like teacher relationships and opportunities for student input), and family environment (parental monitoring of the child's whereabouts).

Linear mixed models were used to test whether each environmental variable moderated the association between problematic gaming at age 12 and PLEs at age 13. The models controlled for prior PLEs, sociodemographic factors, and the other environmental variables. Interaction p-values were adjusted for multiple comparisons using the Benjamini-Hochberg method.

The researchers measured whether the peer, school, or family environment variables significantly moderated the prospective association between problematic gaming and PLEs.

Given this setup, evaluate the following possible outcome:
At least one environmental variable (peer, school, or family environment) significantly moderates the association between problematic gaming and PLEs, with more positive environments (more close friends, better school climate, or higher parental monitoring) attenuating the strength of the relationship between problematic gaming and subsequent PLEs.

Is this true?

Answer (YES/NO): NO